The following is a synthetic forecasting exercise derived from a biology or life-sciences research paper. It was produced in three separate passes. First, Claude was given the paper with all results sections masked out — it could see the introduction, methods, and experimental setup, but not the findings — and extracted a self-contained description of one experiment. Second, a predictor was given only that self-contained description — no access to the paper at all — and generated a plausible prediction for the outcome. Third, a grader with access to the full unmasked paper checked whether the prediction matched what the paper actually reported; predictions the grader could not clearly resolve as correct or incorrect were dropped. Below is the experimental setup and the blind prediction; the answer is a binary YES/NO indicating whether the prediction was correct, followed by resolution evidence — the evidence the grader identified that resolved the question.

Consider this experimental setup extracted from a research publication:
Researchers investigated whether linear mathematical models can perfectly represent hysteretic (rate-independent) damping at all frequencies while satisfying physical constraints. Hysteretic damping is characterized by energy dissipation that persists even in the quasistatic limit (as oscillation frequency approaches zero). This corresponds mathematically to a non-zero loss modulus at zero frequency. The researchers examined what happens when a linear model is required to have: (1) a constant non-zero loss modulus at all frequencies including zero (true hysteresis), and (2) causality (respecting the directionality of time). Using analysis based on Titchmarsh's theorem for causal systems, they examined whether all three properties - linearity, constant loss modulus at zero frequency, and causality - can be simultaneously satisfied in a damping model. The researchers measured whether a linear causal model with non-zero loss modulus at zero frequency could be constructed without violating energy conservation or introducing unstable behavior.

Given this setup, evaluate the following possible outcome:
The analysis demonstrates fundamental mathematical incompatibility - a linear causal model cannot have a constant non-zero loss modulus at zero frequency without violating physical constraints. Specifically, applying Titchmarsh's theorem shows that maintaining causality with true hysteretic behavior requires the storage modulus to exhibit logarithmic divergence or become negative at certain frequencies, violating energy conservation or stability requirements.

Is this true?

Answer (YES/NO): YES